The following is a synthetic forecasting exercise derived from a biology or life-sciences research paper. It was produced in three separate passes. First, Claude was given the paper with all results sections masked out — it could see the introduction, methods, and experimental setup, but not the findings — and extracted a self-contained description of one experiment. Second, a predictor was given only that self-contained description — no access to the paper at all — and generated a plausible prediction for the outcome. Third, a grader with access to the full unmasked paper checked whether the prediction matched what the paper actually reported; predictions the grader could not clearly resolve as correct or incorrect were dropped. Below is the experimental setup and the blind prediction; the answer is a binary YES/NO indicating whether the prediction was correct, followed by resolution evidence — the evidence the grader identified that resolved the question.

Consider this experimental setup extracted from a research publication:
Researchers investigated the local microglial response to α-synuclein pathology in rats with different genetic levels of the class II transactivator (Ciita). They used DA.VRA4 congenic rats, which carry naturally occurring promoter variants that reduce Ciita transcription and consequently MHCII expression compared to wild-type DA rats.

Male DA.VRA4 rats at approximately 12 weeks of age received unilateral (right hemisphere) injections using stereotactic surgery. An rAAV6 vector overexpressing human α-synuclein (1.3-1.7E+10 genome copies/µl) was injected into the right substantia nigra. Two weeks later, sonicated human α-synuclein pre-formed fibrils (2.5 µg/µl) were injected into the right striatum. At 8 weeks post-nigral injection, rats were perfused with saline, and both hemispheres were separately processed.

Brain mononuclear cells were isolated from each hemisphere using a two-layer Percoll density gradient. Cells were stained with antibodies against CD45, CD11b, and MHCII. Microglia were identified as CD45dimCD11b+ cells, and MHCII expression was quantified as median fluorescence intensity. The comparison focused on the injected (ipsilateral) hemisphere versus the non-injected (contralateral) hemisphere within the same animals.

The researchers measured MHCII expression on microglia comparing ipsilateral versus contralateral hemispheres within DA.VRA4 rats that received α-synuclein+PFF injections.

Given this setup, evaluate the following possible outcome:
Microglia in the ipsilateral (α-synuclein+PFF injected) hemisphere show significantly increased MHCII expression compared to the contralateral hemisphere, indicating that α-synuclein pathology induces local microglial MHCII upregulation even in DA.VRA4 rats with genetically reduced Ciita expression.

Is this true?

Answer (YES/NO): NO